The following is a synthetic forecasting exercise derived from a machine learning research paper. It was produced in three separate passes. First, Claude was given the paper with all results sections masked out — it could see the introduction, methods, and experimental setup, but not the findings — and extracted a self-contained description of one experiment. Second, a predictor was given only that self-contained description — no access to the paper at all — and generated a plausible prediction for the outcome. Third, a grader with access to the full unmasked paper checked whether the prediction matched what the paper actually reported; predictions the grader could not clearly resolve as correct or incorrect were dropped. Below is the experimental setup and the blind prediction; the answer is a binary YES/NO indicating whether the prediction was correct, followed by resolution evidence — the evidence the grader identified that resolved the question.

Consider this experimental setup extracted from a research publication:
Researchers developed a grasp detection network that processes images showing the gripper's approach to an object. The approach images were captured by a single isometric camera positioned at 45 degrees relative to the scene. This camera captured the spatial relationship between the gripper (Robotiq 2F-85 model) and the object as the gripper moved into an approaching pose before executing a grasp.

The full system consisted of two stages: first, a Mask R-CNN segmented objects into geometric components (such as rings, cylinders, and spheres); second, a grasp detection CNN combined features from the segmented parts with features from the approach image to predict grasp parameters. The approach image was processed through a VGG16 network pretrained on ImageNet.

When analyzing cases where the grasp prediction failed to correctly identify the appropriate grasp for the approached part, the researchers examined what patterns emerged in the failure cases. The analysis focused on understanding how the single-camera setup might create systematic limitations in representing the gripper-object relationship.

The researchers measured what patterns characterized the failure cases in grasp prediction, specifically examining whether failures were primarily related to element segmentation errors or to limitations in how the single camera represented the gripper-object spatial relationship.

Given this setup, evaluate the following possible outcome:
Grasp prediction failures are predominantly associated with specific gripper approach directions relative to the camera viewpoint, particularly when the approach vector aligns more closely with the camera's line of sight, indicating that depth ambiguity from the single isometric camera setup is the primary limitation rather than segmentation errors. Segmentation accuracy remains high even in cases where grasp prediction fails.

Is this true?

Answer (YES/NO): NO